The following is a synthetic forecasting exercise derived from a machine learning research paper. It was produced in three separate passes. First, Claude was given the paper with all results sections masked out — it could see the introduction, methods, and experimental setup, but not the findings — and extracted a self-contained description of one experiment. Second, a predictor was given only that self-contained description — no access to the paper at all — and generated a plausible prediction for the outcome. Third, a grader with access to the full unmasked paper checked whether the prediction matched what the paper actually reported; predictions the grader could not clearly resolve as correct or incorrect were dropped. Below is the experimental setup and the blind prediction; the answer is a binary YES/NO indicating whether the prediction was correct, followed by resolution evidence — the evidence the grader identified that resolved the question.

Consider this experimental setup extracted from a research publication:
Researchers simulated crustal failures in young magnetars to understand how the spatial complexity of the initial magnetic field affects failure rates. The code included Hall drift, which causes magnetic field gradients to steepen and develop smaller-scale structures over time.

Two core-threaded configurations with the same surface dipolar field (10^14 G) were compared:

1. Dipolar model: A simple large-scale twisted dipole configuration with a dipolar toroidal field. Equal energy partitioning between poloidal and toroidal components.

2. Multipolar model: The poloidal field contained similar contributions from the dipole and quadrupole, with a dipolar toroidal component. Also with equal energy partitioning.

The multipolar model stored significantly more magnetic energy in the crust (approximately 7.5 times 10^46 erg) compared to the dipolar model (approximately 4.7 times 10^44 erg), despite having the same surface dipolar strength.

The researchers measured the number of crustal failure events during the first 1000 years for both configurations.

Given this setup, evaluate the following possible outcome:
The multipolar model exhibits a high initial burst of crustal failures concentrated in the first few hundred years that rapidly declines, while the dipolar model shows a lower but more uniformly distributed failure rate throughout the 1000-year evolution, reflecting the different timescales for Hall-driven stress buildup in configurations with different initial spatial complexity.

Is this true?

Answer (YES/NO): NO